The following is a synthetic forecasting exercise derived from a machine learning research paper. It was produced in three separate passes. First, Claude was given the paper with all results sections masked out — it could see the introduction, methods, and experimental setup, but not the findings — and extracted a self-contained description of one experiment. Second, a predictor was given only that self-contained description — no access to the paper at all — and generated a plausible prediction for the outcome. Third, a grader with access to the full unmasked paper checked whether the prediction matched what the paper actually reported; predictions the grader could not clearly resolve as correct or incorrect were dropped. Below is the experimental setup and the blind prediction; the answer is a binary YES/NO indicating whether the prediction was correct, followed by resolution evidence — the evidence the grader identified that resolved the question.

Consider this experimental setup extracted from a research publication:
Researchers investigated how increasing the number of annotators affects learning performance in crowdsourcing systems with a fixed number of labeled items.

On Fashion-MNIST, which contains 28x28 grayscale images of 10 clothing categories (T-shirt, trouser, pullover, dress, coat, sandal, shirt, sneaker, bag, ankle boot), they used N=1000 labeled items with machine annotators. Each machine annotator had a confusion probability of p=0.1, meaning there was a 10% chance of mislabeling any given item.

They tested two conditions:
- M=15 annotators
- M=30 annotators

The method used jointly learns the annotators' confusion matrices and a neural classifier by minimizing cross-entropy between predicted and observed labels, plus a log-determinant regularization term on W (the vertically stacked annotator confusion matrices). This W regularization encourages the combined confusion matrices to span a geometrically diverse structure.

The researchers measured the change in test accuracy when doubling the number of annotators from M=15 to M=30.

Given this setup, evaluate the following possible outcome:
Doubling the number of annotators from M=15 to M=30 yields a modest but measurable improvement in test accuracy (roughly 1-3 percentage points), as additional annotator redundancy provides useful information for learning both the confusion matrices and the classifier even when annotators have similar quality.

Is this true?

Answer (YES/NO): NO